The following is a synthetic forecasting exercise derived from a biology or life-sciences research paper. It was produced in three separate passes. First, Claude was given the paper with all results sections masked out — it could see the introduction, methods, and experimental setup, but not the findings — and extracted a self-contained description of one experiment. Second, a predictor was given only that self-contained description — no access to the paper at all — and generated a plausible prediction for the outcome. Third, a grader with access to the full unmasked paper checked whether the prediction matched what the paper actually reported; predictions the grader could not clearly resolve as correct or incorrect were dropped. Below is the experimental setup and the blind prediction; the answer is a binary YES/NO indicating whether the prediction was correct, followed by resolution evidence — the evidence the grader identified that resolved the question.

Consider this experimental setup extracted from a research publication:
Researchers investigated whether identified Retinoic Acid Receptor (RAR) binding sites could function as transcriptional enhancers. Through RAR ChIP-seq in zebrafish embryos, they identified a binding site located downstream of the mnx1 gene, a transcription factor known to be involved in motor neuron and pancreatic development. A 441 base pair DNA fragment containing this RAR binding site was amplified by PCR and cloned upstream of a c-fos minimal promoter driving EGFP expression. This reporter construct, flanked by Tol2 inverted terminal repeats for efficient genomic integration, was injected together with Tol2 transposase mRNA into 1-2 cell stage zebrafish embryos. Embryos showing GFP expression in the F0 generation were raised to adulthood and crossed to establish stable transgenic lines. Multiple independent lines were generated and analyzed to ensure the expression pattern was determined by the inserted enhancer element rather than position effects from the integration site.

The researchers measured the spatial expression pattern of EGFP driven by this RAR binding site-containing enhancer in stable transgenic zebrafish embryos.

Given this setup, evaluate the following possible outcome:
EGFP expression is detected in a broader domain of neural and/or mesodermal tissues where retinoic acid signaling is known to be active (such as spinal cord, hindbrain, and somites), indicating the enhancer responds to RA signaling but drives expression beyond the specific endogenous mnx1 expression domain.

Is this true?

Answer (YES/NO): NO